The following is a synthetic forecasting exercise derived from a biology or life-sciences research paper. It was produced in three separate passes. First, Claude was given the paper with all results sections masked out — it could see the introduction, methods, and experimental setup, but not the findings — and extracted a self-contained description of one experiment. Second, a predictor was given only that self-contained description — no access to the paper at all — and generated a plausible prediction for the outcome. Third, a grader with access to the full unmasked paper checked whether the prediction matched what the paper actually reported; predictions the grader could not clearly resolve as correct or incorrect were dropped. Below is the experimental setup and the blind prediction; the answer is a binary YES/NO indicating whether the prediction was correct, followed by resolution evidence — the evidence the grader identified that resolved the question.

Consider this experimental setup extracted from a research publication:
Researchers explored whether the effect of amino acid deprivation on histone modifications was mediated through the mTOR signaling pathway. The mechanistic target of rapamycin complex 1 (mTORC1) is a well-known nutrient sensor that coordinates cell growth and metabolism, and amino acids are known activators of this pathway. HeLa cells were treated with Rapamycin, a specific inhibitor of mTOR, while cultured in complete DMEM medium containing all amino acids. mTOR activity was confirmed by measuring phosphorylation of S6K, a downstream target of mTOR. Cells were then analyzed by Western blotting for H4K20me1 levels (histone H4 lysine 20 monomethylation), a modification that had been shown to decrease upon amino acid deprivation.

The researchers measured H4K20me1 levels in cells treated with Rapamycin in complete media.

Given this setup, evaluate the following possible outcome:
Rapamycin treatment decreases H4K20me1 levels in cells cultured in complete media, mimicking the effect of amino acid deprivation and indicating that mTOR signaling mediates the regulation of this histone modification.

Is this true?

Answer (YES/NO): NO